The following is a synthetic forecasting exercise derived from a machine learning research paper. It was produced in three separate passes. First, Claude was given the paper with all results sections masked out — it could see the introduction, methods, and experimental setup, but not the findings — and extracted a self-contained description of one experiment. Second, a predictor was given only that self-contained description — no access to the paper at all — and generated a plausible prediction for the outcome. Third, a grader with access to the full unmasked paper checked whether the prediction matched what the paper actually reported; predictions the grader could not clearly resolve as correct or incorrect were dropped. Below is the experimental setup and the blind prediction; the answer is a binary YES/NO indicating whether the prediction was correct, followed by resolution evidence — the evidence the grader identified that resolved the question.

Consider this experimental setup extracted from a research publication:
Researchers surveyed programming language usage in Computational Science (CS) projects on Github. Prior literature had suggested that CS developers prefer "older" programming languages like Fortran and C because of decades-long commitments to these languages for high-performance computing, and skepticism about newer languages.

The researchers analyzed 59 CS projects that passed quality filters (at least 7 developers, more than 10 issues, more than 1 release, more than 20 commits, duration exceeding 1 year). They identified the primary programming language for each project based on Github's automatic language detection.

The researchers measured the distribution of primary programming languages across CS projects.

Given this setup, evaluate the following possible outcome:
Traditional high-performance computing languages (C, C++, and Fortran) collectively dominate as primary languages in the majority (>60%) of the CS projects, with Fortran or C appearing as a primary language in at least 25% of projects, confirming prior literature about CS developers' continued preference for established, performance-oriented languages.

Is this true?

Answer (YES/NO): NO